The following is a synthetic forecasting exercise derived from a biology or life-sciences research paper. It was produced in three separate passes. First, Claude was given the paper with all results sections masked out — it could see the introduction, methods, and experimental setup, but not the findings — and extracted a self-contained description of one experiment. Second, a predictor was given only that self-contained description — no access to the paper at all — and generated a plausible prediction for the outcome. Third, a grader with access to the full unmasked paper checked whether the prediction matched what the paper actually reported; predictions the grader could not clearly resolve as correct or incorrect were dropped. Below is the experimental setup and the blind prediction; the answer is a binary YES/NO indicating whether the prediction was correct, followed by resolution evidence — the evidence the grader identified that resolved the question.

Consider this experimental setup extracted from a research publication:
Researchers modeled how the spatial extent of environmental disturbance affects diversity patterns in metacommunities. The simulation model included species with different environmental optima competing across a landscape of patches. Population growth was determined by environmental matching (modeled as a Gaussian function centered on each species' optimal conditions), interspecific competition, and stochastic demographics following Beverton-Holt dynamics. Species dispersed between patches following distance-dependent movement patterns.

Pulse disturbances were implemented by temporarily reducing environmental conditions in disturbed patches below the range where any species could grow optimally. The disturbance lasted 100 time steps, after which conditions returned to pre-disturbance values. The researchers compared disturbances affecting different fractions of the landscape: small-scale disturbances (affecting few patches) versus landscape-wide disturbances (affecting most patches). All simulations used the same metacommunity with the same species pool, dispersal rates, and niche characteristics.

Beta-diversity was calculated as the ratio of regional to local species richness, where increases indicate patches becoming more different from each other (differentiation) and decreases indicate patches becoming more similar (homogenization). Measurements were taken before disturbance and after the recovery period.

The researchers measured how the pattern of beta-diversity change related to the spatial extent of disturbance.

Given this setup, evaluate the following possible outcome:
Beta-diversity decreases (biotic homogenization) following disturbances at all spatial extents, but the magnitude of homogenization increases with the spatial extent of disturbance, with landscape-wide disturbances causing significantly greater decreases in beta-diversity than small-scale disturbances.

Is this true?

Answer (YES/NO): NO